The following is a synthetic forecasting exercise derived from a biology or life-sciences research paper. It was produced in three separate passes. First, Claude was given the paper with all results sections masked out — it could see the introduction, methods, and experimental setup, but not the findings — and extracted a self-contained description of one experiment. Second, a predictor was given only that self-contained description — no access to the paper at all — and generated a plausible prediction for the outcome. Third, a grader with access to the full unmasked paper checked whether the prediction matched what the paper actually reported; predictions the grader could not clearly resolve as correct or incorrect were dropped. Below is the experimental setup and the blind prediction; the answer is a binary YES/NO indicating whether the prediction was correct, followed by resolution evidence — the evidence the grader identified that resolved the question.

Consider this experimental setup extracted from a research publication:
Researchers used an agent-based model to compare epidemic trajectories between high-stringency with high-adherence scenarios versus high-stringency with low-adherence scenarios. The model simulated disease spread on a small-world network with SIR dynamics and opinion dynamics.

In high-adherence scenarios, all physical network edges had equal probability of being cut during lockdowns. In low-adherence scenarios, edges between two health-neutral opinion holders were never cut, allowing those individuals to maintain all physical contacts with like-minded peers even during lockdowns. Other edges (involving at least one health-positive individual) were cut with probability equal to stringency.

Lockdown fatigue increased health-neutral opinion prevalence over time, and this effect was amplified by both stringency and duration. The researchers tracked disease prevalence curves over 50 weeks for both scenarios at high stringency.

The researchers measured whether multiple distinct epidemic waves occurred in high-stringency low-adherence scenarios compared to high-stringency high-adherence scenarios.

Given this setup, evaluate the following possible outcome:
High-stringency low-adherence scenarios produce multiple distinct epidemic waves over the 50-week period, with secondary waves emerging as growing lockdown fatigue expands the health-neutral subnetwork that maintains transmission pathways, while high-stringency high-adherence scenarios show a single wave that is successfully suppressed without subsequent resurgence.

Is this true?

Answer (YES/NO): NO